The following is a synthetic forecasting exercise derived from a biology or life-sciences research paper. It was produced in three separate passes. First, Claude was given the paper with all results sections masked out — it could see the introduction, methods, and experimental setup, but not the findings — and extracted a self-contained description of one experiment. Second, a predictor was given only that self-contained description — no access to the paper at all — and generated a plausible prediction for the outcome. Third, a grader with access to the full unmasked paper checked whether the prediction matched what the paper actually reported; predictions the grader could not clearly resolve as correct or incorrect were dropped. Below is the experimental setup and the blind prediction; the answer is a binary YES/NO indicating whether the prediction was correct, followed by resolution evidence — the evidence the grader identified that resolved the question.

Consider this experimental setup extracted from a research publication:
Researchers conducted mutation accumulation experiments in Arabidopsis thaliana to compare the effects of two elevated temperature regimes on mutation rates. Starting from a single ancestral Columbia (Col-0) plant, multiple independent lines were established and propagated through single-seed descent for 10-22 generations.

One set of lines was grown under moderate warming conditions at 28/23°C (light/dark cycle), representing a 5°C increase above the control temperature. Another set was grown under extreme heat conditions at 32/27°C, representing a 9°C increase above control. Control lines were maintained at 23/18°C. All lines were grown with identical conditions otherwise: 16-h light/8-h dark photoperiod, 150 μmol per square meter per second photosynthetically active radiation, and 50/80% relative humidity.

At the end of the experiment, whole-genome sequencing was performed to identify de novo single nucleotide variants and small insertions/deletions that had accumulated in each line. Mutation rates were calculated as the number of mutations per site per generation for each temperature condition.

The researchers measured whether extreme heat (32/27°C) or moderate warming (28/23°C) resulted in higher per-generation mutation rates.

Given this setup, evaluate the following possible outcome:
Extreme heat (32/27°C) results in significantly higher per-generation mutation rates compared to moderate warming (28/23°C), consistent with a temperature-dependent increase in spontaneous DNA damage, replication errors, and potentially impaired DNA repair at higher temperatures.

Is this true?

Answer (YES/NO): YES